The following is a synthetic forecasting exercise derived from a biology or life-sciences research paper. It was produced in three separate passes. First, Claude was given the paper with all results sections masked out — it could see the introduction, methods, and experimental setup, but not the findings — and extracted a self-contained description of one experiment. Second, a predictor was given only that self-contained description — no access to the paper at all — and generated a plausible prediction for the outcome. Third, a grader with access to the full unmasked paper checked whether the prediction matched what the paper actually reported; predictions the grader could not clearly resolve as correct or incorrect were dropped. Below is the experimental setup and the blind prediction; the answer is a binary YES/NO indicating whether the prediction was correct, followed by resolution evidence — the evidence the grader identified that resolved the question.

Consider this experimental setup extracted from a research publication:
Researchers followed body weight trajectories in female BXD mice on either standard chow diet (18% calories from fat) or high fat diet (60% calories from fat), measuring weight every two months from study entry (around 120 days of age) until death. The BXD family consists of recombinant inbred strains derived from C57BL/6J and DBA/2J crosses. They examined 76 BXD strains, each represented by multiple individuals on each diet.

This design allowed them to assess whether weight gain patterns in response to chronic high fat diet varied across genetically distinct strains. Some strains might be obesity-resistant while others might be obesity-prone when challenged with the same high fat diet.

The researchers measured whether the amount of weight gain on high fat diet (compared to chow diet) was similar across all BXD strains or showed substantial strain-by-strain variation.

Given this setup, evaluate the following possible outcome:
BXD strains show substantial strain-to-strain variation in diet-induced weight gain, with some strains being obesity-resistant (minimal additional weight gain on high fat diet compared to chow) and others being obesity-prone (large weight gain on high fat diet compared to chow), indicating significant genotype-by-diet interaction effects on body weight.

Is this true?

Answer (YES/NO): YES